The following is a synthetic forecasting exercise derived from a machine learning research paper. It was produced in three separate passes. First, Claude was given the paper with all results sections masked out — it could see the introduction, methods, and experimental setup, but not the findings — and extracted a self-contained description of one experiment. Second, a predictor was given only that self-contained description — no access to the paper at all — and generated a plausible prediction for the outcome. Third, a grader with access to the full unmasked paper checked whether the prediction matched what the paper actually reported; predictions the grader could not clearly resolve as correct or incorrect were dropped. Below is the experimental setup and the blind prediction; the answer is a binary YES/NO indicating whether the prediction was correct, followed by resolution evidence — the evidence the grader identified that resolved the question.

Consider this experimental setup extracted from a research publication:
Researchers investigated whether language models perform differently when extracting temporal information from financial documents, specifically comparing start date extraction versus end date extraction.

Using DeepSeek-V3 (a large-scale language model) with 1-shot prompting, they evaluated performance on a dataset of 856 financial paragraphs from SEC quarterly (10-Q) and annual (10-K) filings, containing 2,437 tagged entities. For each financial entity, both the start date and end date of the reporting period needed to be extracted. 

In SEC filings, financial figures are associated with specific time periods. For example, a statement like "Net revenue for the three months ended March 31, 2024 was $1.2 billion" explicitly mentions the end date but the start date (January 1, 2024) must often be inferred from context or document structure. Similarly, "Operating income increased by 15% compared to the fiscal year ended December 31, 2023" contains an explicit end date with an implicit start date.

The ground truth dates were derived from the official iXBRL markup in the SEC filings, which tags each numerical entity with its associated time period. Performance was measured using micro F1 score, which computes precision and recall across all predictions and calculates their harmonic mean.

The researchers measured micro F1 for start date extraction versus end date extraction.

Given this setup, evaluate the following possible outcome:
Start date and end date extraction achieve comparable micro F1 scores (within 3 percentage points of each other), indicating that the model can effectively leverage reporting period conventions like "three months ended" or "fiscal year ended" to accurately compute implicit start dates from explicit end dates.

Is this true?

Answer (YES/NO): NO